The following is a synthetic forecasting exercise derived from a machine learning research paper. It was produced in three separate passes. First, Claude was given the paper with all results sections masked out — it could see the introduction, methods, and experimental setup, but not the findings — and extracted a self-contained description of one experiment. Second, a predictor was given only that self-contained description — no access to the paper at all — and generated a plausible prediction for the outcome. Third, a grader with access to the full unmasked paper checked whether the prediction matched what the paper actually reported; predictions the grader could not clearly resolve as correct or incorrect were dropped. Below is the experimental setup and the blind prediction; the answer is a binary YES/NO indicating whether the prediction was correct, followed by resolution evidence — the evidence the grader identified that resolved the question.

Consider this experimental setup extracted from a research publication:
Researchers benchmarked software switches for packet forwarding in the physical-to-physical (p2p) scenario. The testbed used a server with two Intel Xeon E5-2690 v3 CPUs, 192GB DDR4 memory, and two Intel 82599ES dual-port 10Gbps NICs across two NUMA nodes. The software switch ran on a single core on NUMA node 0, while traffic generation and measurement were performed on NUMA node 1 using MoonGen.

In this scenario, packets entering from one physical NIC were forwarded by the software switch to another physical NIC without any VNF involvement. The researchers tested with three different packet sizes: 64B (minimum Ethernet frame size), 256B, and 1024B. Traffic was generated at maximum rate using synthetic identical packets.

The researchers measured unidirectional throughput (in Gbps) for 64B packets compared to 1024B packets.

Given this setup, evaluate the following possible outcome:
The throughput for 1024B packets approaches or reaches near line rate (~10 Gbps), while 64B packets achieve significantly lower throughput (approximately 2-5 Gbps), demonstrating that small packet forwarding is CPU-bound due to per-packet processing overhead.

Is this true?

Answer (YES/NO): NO